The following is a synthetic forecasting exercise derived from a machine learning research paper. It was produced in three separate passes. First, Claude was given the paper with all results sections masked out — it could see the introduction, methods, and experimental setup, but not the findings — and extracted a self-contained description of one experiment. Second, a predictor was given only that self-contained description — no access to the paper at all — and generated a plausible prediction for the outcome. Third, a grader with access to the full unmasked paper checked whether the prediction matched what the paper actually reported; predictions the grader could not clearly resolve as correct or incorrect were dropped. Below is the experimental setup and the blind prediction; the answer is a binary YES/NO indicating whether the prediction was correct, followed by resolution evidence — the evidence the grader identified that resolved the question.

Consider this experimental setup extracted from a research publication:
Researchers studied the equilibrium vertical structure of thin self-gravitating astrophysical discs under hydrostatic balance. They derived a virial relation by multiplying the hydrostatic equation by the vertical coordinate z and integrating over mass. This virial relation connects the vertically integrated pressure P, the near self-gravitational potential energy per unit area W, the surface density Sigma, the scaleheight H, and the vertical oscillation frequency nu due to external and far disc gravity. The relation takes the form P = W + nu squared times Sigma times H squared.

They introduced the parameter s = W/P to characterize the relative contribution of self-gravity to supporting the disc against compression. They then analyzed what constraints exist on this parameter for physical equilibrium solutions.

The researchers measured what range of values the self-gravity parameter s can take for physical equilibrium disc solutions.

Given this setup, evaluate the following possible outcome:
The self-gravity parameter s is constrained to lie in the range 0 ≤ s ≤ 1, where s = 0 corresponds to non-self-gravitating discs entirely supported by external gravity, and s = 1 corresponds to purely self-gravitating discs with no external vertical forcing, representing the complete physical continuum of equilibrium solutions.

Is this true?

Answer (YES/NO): NO